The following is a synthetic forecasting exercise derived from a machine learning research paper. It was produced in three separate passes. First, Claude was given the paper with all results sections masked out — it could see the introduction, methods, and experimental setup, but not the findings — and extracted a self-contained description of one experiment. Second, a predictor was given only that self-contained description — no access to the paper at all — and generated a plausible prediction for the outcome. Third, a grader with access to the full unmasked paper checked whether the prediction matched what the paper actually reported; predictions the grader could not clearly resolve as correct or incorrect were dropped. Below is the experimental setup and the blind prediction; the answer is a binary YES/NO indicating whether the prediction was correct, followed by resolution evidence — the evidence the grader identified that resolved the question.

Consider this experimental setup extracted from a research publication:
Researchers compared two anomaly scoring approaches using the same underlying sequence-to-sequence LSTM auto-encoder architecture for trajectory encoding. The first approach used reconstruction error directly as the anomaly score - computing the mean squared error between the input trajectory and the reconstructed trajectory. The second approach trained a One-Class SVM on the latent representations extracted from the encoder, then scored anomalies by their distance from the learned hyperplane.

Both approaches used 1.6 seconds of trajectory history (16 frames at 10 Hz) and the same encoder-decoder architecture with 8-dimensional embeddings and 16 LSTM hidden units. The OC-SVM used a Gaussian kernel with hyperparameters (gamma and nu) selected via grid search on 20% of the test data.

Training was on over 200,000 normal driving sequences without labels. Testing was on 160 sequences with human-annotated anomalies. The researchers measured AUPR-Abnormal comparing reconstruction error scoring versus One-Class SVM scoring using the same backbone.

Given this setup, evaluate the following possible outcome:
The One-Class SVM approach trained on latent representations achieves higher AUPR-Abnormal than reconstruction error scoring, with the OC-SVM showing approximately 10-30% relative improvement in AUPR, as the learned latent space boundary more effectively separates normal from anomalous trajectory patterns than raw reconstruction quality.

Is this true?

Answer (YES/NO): NO